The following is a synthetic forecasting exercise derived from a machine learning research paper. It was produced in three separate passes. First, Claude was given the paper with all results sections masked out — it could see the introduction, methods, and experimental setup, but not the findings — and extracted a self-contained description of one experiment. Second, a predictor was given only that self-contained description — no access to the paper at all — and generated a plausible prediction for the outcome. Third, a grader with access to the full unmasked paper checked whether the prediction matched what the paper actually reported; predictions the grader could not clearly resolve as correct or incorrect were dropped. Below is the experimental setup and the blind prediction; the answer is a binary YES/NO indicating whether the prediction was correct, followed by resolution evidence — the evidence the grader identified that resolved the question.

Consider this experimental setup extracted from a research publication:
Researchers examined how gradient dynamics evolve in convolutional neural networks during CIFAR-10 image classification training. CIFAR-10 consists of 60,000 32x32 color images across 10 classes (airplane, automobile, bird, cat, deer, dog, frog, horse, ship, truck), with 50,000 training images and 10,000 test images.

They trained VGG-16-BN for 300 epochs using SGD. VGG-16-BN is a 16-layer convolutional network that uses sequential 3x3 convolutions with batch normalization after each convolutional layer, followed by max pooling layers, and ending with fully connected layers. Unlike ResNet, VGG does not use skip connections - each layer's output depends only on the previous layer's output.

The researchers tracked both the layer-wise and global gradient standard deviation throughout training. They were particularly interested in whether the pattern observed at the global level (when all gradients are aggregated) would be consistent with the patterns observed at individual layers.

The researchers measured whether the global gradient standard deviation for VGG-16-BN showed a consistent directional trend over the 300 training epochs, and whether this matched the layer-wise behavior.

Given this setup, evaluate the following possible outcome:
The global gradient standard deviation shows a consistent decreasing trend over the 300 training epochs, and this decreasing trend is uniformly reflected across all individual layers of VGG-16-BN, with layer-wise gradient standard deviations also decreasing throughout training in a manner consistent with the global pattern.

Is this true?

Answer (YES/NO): NO